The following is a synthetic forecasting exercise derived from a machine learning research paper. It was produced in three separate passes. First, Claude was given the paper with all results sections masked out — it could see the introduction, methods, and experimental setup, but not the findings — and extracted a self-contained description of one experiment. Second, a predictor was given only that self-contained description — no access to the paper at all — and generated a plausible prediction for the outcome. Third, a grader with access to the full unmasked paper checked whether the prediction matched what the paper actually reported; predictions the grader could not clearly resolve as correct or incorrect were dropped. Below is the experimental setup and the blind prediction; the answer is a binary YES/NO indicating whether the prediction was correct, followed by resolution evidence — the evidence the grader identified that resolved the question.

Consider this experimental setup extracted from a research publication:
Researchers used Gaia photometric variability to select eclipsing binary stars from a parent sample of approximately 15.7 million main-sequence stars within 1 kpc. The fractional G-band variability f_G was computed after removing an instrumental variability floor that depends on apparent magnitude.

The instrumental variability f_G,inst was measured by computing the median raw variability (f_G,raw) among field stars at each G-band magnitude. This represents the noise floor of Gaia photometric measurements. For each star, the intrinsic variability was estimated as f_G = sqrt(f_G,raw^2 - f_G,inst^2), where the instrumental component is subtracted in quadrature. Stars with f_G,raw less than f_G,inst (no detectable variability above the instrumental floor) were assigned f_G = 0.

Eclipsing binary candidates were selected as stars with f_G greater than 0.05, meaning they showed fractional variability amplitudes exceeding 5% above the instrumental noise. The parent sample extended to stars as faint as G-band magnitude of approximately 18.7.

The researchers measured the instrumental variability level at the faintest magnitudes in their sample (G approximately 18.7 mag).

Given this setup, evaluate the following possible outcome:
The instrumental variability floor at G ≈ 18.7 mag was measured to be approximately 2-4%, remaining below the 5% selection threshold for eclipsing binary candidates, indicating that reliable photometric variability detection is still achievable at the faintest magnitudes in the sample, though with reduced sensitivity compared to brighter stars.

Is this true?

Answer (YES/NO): YES